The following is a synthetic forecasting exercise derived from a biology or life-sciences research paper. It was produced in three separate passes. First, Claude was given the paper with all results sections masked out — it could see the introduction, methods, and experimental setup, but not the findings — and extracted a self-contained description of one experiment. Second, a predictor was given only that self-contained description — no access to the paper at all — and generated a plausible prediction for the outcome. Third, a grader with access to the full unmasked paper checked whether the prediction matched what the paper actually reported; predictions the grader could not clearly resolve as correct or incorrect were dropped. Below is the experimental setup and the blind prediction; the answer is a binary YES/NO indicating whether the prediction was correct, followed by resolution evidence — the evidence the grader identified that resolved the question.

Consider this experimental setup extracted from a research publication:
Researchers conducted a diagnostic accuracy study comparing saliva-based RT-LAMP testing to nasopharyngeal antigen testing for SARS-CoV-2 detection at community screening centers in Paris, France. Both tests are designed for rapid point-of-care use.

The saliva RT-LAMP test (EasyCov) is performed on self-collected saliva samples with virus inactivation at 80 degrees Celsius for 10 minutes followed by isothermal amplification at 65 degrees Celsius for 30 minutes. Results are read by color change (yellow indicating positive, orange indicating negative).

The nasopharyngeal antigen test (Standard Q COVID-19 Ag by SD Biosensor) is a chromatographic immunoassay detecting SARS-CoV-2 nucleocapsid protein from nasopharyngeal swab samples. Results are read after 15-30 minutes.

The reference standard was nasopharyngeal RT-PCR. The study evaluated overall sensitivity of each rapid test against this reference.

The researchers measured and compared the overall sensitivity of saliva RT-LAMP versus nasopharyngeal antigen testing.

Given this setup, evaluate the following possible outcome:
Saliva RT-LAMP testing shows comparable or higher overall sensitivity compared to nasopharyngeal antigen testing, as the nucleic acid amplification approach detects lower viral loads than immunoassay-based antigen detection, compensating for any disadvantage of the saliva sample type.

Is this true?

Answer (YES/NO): NO